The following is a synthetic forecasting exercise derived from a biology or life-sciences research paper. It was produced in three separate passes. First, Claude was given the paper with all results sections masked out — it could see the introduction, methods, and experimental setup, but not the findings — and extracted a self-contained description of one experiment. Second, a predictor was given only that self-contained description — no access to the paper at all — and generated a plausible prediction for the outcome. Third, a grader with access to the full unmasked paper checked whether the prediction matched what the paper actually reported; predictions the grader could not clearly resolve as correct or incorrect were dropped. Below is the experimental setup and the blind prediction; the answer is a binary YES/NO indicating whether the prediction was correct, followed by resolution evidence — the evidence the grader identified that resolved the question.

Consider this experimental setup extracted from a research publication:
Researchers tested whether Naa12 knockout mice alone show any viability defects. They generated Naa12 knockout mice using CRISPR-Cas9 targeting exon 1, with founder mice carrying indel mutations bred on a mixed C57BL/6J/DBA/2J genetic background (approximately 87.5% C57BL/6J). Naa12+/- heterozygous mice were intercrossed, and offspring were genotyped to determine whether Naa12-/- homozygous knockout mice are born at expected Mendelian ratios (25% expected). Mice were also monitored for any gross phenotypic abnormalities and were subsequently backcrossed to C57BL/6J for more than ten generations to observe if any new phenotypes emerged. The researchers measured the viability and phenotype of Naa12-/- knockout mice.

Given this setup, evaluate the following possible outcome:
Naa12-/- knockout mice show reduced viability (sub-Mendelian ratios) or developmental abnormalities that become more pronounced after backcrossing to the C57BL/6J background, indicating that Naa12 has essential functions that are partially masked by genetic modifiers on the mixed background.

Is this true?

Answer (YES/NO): NO